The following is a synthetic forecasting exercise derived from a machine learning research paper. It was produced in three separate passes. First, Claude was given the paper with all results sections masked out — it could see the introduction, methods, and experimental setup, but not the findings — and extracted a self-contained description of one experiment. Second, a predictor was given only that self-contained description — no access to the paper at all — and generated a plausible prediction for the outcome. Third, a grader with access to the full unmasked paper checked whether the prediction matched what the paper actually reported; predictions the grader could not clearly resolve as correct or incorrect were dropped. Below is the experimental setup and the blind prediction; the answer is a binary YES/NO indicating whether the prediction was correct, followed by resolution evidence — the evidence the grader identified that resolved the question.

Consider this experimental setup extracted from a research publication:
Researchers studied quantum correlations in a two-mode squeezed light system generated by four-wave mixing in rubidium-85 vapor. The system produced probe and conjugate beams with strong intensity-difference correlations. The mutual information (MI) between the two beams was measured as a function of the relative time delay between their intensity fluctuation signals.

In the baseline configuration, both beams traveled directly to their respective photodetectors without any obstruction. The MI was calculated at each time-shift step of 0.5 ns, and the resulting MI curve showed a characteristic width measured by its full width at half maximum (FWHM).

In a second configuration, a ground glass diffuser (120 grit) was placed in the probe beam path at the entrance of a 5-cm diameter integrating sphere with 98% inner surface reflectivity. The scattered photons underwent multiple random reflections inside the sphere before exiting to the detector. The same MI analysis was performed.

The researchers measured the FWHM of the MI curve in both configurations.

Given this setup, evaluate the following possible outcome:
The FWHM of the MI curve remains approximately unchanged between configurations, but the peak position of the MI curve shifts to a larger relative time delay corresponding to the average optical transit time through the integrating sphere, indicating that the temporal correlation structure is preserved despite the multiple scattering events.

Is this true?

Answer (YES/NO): NO